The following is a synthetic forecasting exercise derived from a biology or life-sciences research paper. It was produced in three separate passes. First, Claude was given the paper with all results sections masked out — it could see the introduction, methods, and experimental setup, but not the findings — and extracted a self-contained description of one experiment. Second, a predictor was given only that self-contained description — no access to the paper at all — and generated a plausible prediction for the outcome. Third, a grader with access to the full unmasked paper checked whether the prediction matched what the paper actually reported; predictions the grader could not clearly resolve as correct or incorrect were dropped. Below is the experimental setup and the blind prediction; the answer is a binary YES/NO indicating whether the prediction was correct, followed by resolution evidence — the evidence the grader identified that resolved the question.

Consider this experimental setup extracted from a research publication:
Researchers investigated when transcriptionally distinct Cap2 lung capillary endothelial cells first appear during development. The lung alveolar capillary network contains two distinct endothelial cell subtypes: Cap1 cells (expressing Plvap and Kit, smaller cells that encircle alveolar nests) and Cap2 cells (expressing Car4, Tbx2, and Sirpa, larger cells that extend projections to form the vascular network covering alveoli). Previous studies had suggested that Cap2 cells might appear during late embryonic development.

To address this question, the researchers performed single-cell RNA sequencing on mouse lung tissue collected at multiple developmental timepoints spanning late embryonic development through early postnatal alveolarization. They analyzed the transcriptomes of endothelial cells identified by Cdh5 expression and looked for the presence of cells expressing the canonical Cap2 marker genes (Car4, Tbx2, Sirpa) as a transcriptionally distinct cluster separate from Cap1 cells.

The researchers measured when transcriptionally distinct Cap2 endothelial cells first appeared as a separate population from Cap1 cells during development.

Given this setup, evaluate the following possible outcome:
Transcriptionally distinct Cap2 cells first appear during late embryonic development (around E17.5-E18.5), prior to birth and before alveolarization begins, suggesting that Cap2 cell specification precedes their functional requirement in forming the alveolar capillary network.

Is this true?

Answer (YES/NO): NO